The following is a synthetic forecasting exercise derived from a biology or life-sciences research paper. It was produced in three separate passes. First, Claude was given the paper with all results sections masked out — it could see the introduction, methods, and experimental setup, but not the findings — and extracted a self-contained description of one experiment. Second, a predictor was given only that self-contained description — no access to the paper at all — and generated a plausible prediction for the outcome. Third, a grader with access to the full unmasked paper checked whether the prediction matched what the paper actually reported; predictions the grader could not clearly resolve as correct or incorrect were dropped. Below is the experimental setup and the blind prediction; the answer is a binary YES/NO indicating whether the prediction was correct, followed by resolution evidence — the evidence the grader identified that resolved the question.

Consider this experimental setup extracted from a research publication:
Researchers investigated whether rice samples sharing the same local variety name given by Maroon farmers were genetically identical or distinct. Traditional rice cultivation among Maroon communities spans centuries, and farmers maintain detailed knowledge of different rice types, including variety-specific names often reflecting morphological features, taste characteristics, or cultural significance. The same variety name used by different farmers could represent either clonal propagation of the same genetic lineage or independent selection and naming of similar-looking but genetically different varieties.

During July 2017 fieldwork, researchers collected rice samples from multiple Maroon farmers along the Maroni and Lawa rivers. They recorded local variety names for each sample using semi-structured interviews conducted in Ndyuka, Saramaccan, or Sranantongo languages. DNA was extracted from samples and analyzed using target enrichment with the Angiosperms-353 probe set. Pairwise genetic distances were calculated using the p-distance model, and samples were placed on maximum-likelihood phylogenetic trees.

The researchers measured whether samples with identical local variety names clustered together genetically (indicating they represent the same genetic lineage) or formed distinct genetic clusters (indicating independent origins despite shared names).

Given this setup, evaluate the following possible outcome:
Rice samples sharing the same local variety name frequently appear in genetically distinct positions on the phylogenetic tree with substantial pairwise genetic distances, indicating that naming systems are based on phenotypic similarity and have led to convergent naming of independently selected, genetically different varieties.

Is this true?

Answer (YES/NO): YES